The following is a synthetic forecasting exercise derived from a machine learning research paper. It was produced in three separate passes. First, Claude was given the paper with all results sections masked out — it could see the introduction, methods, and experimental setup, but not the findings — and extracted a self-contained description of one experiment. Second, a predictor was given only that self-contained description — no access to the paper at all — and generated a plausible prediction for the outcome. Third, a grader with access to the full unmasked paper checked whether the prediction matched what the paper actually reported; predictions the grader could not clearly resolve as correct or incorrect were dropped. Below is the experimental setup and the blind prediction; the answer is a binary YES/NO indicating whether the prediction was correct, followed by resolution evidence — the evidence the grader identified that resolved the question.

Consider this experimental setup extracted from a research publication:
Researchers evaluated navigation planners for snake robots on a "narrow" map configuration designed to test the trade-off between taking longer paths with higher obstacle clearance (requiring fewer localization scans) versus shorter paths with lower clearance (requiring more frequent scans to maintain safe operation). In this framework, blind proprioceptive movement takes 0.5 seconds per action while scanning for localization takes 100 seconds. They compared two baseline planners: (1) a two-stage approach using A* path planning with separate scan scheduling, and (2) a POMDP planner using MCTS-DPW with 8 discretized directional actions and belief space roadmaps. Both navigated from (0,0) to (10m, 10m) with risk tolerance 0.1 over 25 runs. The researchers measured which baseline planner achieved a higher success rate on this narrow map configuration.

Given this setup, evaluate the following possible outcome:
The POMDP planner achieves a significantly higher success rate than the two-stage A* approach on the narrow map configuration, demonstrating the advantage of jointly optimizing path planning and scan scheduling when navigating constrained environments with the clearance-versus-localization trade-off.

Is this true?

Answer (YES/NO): NO